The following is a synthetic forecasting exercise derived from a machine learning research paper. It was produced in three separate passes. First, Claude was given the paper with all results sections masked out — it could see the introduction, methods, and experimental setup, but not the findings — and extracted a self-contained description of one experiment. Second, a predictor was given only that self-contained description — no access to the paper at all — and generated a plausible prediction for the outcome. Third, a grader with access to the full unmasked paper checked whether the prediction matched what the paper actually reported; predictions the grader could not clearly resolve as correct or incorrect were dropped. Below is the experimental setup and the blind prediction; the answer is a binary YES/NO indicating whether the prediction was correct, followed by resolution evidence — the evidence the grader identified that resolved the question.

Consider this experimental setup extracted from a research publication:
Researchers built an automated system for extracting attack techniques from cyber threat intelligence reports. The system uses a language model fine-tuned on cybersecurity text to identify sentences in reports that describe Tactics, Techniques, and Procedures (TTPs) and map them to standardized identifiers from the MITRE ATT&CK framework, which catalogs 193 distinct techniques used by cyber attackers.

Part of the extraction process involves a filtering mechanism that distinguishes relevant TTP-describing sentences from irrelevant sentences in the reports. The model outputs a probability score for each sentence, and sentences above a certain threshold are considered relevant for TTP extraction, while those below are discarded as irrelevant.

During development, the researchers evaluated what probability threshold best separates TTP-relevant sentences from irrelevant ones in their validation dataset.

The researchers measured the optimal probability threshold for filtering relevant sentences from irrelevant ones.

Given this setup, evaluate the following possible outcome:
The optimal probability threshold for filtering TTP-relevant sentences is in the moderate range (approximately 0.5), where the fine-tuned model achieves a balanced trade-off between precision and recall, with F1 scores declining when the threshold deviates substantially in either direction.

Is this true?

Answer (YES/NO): NO